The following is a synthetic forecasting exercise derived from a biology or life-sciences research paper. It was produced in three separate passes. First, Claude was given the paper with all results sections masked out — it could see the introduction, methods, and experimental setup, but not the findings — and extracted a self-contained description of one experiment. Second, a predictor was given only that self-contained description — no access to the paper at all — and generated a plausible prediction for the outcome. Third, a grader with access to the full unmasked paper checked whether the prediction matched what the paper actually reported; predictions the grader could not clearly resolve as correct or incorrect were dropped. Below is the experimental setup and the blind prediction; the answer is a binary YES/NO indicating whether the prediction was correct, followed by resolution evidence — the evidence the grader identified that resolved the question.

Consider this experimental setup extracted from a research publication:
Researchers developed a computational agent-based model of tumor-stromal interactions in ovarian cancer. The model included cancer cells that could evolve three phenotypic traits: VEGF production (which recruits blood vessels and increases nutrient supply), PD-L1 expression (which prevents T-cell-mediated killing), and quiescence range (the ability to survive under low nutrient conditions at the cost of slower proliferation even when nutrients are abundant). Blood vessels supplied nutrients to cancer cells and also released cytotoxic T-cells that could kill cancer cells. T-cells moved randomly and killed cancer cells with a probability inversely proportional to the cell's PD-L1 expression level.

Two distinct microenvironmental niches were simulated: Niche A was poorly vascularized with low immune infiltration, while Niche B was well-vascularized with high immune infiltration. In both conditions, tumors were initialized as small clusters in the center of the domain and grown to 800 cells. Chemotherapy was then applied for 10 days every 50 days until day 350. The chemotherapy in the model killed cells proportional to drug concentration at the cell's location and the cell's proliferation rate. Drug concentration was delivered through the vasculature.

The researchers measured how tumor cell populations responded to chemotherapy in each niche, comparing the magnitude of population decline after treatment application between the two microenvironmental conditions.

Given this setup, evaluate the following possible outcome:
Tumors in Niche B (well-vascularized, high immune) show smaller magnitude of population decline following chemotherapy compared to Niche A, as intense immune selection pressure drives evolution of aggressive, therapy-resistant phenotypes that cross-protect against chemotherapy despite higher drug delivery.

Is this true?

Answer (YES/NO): NO